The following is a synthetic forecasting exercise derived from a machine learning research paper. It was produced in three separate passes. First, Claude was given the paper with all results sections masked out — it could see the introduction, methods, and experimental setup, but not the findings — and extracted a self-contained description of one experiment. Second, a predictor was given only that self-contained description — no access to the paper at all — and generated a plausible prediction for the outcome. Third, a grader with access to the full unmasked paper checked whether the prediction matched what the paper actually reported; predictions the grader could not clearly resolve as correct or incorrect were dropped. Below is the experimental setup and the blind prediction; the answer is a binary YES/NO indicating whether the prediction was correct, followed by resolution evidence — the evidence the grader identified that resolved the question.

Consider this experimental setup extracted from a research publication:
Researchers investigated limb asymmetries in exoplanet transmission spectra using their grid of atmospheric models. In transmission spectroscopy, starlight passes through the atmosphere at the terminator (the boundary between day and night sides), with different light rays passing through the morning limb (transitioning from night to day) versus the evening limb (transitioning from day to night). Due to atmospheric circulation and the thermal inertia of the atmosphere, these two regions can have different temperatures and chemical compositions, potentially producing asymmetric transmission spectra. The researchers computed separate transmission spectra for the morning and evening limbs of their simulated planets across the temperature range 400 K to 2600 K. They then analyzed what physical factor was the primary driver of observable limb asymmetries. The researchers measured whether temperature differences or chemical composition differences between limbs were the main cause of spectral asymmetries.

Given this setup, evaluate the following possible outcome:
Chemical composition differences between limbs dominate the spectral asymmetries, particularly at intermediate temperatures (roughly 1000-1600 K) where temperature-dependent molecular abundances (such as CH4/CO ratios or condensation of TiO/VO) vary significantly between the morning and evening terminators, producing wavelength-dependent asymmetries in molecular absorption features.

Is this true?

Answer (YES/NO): NO